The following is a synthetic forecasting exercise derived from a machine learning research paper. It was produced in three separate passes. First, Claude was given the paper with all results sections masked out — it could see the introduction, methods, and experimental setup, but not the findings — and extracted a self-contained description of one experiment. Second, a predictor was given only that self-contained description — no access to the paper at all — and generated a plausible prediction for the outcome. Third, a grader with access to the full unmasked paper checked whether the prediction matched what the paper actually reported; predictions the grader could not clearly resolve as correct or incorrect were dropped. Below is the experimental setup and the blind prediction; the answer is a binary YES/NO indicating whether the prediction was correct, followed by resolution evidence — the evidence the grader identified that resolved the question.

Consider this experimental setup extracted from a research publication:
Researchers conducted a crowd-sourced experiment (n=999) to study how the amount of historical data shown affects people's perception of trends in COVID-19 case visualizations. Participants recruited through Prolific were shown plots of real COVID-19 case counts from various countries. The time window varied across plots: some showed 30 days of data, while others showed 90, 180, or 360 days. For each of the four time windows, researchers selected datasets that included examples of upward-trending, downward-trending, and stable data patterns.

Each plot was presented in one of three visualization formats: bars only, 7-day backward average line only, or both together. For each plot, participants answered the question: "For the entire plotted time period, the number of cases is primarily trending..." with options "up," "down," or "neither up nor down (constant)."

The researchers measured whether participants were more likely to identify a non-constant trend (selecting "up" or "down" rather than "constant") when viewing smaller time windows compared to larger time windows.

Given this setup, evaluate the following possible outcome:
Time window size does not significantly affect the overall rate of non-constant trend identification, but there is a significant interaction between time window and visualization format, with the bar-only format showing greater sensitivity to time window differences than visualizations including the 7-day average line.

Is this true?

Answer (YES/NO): NO